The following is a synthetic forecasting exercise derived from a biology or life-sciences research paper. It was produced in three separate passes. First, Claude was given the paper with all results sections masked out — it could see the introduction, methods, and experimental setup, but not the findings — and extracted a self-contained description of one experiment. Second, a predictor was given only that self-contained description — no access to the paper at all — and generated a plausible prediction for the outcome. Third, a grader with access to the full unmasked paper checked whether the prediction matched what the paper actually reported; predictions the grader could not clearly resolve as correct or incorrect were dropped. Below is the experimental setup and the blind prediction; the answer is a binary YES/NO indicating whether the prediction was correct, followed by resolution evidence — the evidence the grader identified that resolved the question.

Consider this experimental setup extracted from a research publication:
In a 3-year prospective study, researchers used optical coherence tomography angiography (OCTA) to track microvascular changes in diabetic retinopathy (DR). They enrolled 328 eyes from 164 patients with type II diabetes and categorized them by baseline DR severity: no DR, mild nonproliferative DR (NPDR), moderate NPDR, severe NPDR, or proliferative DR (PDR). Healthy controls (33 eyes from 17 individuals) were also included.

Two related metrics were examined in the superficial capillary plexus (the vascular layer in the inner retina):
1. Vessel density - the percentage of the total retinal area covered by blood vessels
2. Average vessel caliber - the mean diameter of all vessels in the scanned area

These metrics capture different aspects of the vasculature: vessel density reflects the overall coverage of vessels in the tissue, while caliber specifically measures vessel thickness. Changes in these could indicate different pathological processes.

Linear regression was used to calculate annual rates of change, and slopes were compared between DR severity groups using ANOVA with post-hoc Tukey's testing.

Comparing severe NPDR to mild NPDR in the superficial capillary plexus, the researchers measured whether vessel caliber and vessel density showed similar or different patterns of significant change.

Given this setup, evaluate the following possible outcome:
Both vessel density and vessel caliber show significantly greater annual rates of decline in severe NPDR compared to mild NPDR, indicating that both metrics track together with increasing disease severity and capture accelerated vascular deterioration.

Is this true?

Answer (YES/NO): NO